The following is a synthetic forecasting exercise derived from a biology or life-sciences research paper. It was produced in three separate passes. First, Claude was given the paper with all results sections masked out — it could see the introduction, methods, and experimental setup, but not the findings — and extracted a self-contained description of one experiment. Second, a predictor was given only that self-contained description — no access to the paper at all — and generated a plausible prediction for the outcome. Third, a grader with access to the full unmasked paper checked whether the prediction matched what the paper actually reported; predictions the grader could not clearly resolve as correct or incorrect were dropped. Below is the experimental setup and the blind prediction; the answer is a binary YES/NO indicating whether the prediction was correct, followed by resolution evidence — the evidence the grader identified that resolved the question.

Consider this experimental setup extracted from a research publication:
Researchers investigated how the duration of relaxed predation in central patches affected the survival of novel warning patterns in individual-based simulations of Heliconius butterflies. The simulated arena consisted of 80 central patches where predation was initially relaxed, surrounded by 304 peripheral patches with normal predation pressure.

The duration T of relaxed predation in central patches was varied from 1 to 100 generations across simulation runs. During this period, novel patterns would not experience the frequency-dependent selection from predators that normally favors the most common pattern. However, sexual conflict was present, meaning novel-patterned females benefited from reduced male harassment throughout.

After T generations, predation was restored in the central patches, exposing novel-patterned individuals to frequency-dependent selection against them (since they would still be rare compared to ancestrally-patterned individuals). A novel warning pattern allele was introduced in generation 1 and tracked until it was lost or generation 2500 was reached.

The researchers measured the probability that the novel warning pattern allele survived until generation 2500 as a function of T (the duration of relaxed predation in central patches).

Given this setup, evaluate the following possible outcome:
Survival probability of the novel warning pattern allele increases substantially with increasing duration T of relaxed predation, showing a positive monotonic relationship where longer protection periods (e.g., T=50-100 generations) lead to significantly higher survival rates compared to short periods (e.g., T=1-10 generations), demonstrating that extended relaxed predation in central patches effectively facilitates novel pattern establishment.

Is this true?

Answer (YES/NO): NO